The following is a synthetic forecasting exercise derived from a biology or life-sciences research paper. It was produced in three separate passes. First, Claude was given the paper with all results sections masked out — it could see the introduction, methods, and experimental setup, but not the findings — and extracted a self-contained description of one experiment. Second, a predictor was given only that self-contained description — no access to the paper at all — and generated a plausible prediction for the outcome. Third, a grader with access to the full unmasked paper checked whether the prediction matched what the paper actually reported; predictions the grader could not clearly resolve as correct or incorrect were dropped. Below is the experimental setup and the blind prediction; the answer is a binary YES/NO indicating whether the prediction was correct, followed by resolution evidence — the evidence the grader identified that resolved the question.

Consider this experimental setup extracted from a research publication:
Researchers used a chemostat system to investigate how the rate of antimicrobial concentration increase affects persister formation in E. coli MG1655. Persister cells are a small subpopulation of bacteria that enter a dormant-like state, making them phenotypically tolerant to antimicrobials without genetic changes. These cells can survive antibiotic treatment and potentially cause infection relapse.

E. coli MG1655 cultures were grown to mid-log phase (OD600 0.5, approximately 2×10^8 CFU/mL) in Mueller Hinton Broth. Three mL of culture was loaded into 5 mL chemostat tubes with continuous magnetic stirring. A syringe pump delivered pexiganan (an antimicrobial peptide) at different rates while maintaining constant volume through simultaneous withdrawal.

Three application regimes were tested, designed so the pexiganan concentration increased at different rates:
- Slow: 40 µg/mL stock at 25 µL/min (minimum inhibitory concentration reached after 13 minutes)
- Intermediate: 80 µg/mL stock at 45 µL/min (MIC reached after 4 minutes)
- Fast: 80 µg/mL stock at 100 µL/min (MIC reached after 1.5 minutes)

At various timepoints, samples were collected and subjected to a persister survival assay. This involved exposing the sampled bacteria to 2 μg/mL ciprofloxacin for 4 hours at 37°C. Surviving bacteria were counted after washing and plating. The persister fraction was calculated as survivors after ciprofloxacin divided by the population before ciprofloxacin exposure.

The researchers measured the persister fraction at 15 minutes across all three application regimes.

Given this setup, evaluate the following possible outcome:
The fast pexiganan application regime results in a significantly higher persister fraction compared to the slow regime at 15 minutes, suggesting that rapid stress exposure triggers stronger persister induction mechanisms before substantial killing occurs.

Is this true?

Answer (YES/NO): NO